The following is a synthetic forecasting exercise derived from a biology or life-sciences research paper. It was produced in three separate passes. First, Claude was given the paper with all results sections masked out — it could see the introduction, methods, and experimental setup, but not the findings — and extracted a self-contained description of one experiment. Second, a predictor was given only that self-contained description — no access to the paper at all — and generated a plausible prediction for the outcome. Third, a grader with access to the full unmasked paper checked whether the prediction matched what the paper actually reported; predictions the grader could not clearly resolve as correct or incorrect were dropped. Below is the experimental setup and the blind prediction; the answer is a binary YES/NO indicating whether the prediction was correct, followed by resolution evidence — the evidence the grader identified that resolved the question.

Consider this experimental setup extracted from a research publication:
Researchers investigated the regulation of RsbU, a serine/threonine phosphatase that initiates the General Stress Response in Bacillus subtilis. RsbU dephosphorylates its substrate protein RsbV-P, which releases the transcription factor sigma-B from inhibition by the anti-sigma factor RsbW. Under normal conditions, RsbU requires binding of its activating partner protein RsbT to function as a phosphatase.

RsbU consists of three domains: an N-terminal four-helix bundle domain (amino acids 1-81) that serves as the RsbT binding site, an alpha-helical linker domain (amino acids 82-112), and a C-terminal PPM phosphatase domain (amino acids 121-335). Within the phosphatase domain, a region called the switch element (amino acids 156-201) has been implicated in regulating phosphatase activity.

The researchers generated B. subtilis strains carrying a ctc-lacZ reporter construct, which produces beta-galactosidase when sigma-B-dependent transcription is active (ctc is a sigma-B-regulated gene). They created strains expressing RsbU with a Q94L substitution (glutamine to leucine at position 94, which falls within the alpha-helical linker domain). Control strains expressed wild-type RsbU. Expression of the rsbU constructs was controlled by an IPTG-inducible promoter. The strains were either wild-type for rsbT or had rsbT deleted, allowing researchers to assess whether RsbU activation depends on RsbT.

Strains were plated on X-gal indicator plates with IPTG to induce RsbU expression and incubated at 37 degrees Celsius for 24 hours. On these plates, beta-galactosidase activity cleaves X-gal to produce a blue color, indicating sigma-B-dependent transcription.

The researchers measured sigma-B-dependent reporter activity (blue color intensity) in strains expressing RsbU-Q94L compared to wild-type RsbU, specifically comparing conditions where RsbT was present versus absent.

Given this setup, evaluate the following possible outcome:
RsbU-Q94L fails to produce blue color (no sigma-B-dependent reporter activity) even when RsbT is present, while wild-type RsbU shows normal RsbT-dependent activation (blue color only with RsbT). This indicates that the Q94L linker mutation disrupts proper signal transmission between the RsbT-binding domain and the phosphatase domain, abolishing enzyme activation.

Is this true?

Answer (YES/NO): NO